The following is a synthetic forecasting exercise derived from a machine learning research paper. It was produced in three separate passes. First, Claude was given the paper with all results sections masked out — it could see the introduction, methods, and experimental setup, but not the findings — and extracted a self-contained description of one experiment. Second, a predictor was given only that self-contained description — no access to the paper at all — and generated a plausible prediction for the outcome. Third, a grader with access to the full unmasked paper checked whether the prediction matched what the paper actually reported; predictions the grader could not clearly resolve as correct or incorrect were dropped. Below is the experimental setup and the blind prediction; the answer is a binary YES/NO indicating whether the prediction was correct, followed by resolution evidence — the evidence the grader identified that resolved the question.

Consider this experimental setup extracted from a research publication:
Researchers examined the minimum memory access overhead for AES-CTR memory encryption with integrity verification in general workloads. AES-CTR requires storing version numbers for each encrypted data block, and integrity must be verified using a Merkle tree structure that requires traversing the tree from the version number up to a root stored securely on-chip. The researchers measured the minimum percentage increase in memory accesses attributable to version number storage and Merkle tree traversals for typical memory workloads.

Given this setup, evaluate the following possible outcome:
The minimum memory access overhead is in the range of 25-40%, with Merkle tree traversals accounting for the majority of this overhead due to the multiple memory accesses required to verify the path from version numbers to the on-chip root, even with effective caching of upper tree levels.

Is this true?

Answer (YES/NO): NO